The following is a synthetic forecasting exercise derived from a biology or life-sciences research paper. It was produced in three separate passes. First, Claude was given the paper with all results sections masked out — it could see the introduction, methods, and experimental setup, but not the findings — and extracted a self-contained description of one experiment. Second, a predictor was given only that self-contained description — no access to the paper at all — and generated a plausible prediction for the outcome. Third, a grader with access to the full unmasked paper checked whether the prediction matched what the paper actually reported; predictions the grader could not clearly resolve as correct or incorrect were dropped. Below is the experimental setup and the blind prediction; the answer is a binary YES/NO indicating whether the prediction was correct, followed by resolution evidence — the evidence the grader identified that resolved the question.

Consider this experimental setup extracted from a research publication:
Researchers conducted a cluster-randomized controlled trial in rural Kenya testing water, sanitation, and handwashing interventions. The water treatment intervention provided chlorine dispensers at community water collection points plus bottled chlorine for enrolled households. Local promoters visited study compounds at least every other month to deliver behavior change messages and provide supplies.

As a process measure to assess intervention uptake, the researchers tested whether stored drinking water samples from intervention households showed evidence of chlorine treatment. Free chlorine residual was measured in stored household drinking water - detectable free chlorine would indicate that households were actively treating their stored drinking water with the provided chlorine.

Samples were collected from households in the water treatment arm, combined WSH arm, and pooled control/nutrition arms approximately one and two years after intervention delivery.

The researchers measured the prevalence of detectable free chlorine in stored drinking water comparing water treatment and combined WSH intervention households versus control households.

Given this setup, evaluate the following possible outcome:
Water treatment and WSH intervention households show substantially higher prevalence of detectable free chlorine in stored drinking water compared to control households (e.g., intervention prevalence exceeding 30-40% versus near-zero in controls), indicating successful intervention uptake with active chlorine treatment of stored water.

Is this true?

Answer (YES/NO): NO